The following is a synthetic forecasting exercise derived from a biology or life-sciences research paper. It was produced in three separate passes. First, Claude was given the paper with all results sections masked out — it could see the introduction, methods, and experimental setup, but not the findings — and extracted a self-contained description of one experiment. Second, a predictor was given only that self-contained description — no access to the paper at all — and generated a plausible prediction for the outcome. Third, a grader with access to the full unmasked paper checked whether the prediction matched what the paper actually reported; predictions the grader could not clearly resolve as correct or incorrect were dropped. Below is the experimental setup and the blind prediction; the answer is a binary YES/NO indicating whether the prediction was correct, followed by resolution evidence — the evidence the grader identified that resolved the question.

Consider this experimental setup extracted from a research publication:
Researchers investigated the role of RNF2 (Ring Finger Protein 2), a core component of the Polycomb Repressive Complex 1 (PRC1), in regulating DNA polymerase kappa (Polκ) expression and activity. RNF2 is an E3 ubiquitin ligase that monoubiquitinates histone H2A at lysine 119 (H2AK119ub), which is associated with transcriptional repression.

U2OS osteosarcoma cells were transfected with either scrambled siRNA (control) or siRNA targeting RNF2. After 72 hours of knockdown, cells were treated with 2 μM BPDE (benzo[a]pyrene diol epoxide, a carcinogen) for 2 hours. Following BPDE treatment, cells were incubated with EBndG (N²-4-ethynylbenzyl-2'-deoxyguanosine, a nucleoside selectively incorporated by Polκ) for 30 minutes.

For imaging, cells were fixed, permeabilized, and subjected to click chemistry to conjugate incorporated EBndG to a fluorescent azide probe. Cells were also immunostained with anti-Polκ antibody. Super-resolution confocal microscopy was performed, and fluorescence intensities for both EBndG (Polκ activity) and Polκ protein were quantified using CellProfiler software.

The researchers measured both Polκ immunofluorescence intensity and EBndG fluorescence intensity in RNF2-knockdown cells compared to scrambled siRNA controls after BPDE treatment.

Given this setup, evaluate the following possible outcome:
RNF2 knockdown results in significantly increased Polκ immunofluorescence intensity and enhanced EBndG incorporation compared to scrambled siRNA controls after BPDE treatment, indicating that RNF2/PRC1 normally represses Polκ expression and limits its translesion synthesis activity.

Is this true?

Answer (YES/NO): NO